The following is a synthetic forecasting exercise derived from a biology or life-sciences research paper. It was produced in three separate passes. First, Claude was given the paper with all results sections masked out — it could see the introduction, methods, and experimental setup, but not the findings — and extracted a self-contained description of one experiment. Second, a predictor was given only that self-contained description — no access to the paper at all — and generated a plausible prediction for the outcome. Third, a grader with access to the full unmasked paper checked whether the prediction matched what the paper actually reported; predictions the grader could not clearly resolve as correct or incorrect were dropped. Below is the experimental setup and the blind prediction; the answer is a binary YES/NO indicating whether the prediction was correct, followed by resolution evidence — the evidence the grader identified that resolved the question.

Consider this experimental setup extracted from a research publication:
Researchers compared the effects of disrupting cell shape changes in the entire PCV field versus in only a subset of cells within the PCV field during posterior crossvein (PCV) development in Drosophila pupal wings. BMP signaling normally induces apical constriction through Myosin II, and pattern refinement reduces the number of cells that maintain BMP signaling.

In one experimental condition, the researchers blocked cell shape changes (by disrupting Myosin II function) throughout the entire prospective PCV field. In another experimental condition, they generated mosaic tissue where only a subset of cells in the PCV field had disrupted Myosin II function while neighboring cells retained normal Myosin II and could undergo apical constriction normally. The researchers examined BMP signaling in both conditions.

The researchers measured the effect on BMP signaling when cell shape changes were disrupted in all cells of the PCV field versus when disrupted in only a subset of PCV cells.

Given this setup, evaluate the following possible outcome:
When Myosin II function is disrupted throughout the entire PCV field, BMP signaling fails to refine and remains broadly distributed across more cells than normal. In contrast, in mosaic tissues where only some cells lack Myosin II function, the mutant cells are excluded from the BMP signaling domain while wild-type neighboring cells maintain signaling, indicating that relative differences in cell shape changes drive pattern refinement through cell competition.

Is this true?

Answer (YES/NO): YES